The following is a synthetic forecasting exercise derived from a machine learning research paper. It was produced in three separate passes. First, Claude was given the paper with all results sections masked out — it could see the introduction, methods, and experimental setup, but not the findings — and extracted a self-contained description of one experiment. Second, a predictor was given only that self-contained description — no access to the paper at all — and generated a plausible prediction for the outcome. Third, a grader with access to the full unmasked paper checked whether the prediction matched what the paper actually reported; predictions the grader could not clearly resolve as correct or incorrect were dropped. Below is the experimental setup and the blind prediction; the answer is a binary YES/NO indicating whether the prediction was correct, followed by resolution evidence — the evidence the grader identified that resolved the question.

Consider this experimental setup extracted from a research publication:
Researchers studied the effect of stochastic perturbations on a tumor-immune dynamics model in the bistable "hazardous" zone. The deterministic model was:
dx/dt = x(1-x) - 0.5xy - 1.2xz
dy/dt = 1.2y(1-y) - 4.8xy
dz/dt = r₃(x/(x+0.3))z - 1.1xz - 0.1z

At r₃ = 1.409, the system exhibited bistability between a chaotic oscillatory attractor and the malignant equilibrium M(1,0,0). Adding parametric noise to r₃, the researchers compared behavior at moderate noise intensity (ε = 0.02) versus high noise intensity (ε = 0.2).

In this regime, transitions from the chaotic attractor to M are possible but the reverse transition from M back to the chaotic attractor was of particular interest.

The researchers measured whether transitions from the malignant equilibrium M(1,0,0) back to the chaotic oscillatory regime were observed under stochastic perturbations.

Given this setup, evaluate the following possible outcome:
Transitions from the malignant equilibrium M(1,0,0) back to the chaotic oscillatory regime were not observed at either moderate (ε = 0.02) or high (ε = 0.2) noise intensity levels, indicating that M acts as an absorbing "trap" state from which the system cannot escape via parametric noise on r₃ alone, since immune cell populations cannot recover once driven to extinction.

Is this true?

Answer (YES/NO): YES